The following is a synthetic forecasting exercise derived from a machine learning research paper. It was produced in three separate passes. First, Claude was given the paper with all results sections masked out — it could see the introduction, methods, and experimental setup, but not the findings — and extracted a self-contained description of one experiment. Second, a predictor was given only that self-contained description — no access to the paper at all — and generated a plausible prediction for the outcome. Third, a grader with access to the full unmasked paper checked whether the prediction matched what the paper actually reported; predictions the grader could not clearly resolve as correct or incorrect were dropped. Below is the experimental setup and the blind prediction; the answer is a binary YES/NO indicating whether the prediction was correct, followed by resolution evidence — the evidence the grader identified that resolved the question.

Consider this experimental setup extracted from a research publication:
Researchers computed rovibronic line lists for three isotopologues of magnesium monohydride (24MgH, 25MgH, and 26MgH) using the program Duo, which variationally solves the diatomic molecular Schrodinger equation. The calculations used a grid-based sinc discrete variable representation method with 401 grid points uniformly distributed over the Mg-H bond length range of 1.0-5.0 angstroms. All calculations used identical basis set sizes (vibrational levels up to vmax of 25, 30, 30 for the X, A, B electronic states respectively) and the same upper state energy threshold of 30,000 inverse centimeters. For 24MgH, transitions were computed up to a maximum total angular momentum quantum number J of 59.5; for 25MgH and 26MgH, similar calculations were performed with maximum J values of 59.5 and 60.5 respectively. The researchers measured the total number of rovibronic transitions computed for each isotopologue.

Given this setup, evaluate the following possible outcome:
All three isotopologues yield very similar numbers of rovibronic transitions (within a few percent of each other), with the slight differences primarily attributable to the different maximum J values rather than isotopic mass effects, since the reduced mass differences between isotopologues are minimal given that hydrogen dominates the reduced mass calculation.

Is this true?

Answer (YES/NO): NO